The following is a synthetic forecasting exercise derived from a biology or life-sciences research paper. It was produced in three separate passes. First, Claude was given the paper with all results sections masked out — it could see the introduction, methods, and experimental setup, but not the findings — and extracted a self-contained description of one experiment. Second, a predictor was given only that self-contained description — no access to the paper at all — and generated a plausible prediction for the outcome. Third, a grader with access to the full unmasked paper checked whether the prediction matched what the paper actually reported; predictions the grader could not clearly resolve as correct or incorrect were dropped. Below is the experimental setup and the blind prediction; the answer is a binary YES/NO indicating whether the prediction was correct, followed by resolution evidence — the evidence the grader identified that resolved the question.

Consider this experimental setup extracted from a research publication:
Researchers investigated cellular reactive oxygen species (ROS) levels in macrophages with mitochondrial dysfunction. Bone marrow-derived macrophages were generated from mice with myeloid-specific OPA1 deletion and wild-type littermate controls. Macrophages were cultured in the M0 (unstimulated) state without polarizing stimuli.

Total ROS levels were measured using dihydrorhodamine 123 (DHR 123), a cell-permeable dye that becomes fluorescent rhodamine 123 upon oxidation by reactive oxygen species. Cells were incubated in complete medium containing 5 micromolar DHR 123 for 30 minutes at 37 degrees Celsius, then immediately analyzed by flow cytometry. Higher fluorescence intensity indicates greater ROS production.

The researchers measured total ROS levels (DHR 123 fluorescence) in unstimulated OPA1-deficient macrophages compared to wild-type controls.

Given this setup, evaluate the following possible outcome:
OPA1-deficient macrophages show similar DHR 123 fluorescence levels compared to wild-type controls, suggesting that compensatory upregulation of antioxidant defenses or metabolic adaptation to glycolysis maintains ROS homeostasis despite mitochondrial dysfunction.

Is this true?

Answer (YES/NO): NO